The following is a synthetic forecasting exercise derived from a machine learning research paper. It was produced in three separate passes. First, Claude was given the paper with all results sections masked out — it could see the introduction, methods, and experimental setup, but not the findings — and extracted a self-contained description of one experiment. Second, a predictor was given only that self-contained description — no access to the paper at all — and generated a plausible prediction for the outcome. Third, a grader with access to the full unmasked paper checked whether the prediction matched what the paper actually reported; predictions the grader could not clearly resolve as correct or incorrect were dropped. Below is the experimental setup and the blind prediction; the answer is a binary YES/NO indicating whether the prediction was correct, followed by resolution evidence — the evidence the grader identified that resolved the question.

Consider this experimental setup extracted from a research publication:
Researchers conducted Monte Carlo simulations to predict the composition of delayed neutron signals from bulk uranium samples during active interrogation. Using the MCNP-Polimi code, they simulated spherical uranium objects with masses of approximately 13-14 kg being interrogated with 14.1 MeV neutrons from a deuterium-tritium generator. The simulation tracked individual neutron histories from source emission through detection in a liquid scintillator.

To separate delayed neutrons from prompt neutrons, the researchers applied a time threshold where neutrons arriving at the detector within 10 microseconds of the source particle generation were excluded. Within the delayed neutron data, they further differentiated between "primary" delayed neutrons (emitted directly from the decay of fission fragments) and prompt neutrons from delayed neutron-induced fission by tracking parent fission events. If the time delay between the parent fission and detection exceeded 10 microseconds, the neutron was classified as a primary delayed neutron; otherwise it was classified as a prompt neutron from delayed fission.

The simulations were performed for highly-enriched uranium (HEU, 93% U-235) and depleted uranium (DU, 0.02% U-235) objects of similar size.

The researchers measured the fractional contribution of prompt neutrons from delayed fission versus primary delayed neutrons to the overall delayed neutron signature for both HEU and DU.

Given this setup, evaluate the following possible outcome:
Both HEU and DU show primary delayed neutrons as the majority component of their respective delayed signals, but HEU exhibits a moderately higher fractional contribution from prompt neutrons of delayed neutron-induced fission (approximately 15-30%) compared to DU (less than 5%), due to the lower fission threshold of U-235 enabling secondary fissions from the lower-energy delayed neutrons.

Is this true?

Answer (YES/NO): NO